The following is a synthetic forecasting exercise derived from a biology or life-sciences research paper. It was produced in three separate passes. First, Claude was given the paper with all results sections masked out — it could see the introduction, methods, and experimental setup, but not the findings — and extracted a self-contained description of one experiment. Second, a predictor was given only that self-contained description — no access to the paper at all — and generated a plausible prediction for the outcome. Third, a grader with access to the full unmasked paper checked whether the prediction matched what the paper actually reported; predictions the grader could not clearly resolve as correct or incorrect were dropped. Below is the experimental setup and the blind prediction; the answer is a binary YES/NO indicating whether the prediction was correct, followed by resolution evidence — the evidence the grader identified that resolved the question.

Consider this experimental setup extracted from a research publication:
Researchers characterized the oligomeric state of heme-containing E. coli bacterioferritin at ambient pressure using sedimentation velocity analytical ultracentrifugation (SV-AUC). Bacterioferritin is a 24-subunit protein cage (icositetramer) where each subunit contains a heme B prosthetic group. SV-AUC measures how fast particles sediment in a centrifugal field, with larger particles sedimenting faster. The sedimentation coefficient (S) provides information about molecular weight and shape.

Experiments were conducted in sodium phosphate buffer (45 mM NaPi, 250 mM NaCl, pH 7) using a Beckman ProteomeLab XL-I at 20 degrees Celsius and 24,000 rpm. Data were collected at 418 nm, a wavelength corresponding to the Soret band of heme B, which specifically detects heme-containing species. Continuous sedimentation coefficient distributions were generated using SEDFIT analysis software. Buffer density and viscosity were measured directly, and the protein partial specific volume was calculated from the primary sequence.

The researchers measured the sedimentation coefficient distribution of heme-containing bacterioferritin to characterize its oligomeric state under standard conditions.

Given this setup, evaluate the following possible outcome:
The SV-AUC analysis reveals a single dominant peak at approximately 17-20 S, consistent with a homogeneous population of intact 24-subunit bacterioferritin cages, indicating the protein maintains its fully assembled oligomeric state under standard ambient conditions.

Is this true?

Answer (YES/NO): NO